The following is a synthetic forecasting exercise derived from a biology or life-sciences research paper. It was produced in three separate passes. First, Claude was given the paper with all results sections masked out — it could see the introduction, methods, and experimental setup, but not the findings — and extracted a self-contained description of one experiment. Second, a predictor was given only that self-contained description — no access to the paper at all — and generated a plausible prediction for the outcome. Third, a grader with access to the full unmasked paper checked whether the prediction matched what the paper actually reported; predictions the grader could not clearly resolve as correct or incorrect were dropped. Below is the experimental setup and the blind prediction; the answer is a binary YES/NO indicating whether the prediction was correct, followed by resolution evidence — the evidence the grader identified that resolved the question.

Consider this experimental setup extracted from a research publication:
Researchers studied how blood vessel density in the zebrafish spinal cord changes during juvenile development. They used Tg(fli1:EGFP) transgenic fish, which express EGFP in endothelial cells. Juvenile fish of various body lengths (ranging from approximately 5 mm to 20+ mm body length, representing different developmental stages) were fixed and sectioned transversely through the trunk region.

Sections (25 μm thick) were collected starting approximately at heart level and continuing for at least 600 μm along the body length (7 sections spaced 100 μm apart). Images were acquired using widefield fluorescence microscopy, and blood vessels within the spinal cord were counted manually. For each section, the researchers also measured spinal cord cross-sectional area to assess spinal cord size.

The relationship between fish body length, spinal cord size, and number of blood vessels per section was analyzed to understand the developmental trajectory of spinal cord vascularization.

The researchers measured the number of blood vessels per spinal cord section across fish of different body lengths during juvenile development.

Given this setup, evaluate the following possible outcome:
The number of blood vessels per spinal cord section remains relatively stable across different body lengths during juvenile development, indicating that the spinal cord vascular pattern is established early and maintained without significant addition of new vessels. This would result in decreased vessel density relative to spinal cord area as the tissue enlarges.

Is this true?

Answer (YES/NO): NO